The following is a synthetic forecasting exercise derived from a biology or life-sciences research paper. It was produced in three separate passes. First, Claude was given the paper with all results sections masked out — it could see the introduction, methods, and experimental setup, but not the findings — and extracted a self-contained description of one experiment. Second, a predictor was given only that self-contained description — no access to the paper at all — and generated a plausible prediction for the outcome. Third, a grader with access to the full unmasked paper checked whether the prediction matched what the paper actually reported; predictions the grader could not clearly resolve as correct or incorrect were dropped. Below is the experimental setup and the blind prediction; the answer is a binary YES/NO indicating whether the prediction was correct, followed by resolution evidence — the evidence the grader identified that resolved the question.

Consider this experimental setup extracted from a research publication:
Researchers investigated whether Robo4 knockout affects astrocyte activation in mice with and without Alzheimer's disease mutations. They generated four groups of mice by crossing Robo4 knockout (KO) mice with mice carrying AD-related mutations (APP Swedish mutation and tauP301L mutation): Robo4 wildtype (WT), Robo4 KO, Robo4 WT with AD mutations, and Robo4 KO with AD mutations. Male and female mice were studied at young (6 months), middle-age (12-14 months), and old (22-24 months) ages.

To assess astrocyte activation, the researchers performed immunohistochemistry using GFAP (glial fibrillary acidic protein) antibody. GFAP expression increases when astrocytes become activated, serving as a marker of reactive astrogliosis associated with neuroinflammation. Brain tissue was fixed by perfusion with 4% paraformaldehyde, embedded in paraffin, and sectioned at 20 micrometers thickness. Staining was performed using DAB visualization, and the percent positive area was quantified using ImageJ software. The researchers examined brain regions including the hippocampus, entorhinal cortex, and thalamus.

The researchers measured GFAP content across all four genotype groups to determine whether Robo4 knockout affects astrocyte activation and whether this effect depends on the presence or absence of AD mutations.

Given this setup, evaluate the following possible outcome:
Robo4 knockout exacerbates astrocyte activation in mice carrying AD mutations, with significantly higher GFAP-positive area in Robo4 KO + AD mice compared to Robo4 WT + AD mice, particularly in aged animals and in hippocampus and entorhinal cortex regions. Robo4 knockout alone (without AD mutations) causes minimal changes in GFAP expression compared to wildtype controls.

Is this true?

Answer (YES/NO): NO